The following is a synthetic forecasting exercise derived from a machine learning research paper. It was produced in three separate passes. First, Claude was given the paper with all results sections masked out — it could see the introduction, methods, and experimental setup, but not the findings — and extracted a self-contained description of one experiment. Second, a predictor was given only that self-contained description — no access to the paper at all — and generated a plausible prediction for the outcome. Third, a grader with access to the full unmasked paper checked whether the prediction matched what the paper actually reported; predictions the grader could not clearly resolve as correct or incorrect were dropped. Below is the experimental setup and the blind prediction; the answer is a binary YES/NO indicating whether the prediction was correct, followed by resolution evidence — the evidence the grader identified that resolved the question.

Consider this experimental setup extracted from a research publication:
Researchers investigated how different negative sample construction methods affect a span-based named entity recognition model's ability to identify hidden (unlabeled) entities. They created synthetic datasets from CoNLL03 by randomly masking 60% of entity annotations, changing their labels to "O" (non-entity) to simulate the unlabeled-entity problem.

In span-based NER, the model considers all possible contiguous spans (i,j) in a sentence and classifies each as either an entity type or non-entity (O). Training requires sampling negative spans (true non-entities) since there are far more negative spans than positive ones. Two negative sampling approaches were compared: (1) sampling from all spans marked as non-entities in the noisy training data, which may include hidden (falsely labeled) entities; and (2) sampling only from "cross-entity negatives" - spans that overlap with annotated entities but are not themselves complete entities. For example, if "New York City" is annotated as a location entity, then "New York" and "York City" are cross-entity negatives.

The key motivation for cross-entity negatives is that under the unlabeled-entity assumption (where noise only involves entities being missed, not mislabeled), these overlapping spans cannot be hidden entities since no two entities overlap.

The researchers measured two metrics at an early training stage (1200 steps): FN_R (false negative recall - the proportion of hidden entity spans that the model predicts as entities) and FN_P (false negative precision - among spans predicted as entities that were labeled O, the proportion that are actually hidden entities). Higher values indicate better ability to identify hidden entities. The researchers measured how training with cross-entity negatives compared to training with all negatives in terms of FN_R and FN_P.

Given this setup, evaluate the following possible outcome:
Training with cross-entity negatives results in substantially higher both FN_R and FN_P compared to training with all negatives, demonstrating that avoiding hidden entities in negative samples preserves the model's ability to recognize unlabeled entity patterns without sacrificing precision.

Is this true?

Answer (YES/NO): YES